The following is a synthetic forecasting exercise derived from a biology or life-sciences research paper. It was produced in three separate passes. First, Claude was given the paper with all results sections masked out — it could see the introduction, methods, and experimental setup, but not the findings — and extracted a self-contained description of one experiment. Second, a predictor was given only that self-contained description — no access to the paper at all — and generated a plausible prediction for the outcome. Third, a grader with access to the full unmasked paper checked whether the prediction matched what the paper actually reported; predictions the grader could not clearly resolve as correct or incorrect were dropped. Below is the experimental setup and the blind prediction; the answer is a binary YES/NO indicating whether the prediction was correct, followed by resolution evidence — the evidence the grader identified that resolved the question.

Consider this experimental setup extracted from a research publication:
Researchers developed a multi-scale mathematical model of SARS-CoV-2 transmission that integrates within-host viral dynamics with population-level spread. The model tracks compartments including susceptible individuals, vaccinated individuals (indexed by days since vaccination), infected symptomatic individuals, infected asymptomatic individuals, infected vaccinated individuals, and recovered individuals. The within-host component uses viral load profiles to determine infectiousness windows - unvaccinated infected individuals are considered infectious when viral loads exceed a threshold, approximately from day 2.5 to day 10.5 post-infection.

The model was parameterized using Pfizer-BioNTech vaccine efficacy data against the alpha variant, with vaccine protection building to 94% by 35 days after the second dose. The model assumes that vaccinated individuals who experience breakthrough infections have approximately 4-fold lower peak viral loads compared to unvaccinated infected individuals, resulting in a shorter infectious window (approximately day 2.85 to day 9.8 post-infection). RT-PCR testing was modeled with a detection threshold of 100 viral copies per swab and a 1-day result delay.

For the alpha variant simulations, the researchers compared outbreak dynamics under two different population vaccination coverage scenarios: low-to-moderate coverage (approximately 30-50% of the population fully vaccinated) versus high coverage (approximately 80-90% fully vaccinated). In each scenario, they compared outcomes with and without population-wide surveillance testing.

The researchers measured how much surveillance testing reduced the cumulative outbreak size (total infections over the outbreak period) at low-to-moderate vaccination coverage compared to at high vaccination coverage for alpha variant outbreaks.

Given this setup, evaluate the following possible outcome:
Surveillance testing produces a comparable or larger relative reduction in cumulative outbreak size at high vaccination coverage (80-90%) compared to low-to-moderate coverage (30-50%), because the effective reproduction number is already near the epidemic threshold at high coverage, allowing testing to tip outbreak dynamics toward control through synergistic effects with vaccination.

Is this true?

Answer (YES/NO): NO